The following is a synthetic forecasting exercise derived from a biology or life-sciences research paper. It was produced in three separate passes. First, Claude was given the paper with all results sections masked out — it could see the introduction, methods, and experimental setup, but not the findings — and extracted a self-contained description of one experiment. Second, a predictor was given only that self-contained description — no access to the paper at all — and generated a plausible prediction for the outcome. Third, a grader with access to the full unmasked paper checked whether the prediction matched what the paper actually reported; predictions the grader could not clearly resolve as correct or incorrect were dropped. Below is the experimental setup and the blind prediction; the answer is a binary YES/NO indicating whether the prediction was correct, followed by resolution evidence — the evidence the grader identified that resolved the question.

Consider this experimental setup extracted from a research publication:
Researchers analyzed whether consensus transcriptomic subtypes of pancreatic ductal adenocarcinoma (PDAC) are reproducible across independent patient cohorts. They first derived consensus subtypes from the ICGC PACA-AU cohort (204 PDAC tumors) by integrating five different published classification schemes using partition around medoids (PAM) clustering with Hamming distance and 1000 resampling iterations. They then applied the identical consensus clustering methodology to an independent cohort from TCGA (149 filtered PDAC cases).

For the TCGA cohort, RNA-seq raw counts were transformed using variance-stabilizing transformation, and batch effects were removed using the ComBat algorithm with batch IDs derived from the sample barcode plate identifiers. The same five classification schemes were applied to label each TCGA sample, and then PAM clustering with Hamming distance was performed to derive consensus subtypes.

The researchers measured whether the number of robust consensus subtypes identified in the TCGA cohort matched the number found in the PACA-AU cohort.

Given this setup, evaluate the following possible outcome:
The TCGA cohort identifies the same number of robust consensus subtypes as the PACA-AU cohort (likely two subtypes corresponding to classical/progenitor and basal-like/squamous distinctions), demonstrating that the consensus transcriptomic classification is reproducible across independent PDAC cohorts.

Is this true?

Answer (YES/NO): NO